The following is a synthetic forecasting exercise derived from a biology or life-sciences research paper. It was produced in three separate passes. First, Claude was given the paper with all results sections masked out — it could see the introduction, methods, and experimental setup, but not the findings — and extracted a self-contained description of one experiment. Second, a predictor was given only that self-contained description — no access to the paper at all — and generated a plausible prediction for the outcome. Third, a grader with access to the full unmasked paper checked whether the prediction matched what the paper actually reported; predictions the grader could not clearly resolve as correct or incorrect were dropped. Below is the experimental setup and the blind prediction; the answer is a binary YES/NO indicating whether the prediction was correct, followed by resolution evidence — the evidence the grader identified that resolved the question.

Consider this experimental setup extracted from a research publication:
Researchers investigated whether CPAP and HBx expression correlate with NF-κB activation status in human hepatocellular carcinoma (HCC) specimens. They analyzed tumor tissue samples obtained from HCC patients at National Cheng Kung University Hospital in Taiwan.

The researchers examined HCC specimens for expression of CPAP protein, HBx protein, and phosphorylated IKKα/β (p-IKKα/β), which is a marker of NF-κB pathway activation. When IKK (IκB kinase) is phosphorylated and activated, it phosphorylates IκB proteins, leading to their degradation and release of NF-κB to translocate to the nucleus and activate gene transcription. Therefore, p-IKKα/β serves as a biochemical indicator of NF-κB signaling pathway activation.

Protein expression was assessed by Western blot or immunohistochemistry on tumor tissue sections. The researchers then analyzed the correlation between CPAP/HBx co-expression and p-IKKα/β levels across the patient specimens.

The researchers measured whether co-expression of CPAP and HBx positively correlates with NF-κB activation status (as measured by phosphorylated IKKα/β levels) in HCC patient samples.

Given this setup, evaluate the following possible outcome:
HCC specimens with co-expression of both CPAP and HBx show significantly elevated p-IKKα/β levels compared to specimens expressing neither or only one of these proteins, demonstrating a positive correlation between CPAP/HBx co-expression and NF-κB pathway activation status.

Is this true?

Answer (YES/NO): NO